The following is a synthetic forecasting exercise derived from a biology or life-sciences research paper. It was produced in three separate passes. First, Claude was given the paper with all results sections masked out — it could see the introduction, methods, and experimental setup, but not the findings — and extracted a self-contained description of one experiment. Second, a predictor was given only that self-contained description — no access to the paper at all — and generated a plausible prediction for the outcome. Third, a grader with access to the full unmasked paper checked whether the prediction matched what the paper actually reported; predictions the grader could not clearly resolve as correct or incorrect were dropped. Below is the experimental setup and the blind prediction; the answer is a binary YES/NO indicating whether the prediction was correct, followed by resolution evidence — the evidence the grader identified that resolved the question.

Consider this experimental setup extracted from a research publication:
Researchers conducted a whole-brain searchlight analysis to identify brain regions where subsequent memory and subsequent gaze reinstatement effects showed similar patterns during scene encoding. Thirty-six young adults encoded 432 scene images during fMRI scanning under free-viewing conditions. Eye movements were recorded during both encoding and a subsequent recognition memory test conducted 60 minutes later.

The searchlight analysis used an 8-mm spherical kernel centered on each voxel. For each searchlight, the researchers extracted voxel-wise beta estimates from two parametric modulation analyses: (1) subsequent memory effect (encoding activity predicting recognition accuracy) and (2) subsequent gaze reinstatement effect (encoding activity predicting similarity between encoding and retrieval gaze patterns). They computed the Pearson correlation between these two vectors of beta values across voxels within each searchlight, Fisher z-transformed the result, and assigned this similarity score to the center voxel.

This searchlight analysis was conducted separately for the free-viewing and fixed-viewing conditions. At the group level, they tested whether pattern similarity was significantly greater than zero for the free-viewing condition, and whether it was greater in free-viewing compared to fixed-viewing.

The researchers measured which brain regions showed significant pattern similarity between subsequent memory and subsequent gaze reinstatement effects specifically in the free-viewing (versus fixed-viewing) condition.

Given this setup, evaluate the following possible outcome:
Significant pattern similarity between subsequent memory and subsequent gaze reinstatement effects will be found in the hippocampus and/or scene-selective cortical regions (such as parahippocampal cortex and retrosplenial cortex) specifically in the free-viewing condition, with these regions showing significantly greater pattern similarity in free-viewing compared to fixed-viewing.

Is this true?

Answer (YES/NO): YES